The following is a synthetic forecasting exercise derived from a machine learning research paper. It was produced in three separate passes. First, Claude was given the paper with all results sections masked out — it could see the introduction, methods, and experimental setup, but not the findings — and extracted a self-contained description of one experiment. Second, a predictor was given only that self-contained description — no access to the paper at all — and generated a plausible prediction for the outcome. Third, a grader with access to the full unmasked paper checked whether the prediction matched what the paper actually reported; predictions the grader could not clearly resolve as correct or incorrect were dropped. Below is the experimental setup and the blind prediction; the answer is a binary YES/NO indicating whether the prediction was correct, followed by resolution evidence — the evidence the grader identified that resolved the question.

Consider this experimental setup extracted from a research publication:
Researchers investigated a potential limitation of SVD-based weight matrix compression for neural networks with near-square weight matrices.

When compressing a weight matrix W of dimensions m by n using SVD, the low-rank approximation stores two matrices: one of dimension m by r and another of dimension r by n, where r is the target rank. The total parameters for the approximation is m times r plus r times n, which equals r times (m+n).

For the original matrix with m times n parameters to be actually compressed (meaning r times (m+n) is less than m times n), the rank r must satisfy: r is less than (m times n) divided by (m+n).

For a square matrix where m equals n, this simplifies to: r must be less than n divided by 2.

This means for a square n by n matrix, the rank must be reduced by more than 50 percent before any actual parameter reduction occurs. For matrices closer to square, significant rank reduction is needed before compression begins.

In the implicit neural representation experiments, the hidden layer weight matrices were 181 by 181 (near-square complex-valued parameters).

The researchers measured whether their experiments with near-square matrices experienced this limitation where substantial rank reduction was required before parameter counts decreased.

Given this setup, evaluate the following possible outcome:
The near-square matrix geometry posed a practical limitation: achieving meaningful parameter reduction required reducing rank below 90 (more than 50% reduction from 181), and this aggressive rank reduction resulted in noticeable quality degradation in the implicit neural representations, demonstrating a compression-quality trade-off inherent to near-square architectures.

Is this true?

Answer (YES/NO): NO